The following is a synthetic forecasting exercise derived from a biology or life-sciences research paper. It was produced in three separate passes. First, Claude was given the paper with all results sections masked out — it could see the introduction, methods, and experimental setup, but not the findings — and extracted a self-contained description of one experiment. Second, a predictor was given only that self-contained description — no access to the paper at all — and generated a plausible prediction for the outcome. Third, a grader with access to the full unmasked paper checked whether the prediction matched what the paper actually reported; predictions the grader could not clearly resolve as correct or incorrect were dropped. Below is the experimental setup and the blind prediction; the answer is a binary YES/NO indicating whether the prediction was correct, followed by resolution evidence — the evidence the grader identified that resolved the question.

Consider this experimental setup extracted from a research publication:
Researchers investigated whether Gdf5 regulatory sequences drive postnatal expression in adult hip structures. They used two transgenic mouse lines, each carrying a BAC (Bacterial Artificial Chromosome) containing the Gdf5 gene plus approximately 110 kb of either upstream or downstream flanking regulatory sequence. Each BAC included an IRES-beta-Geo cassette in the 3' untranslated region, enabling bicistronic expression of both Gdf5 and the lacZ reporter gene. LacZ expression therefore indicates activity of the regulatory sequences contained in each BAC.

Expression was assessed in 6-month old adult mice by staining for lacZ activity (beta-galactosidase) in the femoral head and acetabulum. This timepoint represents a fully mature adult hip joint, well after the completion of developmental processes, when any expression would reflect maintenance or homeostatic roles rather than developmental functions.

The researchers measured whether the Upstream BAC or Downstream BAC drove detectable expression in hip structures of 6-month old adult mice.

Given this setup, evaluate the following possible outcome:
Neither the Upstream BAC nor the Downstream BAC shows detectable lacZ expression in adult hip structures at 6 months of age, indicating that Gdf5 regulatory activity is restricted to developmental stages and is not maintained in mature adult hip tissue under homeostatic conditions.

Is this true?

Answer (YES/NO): NO